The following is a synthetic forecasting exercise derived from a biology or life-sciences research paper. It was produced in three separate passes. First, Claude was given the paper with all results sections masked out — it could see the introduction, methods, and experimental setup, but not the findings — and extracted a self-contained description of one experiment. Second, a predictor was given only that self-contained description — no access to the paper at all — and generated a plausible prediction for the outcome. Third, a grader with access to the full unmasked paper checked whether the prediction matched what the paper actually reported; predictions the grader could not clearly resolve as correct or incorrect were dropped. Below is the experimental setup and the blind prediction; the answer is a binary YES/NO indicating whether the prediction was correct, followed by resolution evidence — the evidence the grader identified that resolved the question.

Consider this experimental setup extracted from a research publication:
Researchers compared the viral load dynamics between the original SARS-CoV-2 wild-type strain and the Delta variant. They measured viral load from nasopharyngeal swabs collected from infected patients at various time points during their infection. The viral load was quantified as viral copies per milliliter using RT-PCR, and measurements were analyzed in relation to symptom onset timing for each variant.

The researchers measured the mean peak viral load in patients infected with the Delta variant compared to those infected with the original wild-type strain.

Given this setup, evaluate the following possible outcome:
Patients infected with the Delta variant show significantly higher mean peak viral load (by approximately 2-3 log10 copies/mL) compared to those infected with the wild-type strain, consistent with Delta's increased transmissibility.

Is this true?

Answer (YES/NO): YES